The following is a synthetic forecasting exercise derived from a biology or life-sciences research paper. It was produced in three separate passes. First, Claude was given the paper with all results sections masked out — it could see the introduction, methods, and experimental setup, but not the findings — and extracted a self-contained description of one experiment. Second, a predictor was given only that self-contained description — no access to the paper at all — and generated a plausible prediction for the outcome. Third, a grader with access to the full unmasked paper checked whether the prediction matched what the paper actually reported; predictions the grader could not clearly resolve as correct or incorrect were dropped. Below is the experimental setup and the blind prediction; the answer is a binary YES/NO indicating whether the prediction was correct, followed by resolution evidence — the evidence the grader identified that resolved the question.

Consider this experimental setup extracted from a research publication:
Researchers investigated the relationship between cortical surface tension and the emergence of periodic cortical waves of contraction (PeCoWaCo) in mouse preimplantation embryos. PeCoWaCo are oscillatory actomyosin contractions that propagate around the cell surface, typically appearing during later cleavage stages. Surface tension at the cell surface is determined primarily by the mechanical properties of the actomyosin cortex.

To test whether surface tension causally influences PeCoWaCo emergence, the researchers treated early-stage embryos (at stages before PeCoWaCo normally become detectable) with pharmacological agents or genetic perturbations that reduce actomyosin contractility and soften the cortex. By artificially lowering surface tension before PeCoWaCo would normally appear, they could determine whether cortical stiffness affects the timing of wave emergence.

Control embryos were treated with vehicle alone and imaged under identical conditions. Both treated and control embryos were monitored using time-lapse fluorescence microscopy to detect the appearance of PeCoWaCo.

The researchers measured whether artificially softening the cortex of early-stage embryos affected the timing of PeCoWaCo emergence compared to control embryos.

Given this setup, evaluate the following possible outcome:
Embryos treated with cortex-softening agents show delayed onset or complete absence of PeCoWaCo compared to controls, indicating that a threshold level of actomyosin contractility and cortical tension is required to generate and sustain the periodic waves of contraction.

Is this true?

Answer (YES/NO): NO